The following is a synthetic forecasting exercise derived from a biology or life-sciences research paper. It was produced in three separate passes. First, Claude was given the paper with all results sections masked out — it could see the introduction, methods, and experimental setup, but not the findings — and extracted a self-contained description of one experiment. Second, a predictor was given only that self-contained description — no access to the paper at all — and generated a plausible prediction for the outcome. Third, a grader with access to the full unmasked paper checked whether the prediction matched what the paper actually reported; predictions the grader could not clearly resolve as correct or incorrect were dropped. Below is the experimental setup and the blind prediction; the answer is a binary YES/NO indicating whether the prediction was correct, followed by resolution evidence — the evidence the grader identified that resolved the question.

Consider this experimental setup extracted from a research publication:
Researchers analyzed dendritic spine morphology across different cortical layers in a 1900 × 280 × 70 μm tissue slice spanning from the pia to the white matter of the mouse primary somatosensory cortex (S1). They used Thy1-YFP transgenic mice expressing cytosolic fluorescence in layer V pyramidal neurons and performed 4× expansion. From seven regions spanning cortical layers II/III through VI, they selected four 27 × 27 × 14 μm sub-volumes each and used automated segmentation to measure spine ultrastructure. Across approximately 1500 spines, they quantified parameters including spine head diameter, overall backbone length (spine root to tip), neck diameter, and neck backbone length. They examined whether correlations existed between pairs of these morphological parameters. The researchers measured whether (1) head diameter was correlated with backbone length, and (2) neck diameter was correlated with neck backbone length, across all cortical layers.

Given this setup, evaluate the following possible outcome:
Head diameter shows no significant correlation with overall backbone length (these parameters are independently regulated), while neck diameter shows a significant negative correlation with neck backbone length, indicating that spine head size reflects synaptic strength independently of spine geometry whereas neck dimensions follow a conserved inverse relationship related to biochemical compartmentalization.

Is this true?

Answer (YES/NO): NO